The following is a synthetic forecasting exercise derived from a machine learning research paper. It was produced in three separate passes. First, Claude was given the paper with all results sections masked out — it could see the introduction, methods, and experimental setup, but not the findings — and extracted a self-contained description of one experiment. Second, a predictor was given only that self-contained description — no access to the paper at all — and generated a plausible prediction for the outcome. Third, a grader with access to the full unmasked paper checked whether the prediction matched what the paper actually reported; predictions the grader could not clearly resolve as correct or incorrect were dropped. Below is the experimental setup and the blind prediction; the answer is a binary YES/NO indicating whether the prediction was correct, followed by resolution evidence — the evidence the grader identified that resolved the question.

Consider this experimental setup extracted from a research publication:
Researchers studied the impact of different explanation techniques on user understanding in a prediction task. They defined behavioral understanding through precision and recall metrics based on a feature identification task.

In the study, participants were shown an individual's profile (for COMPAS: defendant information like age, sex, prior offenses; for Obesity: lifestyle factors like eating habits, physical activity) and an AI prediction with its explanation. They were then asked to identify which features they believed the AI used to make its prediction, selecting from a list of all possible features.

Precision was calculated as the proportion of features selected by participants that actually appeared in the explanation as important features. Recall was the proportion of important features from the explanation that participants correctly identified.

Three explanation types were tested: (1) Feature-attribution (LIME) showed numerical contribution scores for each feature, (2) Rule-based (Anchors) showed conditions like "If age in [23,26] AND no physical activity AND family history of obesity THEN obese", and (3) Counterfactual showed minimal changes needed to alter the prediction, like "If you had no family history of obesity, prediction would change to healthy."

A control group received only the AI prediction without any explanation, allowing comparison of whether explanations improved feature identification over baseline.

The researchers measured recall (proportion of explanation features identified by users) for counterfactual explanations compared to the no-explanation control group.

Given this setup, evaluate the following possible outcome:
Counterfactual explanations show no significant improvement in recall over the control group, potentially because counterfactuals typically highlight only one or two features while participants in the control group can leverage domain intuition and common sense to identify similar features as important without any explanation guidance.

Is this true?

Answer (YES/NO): NO